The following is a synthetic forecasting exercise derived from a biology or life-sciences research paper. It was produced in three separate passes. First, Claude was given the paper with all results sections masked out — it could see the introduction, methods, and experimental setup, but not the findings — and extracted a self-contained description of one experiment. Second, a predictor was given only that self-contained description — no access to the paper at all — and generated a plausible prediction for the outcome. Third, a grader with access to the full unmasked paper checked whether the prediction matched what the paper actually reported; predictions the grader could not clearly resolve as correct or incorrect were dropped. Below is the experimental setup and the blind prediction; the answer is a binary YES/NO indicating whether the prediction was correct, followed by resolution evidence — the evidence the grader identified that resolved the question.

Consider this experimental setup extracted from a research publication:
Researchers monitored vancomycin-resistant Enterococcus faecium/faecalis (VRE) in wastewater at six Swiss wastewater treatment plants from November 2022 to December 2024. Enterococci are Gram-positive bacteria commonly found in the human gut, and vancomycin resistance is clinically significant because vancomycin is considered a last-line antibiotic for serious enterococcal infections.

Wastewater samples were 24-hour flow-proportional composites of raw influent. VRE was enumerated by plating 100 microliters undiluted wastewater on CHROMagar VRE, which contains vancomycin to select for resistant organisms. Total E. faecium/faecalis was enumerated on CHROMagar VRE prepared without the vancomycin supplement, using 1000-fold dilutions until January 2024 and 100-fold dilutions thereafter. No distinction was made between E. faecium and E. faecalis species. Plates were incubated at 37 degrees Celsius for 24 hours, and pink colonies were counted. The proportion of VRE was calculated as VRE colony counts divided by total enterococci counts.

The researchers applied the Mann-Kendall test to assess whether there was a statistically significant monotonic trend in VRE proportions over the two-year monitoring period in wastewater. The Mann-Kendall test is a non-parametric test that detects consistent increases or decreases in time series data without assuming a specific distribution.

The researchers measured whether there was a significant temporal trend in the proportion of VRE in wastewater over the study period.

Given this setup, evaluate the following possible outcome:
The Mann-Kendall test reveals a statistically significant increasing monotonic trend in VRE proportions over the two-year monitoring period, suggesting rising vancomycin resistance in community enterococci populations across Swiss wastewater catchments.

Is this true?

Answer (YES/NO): YES